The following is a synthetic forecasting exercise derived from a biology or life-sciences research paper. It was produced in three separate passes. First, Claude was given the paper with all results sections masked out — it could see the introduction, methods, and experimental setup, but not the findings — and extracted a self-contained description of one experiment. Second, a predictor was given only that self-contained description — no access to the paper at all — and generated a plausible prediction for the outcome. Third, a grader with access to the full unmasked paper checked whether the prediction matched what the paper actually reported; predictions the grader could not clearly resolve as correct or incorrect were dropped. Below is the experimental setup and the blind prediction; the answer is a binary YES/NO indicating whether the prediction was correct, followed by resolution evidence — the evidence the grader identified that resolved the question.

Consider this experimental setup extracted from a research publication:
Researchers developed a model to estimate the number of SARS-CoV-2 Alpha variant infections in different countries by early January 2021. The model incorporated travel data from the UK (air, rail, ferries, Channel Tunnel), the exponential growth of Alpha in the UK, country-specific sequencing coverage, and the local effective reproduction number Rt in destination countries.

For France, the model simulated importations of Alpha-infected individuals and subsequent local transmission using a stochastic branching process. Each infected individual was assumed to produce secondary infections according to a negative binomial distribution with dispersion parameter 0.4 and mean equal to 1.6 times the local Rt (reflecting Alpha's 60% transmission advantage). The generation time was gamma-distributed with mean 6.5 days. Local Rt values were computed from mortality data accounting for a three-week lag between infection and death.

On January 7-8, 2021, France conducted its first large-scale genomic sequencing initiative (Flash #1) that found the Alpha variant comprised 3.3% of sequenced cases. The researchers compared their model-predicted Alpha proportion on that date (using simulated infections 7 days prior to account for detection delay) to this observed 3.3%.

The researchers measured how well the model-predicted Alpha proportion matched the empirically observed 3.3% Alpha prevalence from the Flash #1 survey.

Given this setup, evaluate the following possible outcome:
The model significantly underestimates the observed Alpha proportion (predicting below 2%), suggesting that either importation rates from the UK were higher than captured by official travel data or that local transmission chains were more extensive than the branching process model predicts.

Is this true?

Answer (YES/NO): NO